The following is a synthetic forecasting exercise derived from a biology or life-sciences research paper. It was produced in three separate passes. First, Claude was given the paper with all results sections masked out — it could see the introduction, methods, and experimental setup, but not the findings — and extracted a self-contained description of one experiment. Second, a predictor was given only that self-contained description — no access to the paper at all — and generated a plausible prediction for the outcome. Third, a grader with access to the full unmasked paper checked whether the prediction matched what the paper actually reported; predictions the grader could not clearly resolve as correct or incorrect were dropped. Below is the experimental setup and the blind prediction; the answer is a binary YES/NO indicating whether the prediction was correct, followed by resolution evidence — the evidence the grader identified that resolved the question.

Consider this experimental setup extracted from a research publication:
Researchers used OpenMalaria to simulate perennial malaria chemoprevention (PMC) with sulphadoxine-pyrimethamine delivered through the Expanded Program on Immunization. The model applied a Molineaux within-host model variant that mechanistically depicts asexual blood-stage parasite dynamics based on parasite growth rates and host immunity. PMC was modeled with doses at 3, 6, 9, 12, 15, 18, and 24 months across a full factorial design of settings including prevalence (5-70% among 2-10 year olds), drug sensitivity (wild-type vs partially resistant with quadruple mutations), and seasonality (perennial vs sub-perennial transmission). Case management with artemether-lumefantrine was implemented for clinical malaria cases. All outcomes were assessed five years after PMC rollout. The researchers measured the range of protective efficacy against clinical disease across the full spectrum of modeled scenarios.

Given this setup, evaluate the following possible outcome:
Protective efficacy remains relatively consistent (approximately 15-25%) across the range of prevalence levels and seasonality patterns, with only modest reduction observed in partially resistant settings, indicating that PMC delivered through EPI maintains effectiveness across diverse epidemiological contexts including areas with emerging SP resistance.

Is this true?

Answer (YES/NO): NO